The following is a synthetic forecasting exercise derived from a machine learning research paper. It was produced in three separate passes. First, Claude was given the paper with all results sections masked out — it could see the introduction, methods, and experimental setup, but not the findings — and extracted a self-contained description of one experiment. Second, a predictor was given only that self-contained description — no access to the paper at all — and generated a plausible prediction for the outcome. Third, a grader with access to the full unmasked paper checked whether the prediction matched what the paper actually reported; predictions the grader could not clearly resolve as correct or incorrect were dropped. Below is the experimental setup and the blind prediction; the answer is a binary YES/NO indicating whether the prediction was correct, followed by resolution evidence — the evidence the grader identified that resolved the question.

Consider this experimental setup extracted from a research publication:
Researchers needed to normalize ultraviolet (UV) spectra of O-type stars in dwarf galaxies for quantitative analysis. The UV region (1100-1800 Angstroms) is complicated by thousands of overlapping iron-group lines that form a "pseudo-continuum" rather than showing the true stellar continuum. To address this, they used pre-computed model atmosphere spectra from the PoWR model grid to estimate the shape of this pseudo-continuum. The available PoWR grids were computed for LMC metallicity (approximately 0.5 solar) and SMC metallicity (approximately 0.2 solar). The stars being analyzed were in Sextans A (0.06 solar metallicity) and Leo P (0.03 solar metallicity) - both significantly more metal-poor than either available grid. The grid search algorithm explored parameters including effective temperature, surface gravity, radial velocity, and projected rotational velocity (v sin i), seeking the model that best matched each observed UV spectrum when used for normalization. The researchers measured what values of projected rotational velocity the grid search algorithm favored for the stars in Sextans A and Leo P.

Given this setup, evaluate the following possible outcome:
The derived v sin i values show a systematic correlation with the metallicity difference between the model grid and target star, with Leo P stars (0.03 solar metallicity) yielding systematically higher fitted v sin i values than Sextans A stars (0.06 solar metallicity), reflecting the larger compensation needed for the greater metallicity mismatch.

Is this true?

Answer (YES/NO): NO